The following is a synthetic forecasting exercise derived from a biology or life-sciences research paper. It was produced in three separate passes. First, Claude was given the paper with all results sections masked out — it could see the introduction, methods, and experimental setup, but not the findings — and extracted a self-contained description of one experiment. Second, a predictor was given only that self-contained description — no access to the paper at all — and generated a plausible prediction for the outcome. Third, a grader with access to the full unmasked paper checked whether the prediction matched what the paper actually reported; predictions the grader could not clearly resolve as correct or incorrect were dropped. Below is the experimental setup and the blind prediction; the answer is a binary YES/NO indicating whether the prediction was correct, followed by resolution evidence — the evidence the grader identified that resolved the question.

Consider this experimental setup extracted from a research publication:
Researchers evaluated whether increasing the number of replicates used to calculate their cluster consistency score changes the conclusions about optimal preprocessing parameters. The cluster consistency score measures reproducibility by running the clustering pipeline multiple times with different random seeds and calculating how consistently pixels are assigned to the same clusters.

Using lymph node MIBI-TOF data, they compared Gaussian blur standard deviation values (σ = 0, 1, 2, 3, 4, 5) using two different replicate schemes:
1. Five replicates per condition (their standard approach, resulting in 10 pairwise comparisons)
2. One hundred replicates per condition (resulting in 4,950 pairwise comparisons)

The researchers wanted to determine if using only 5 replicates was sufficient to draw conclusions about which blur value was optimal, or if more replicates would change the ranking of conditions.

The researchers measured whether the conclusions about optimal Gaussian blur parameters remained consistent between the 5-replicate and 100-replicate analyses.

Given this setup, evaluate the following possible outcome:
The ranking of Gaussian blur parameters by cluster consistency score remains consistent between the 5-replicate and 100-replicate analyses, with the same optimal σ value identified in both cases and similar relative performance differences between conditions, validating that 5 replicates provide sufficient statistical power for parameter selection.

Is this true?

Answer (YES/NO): YES